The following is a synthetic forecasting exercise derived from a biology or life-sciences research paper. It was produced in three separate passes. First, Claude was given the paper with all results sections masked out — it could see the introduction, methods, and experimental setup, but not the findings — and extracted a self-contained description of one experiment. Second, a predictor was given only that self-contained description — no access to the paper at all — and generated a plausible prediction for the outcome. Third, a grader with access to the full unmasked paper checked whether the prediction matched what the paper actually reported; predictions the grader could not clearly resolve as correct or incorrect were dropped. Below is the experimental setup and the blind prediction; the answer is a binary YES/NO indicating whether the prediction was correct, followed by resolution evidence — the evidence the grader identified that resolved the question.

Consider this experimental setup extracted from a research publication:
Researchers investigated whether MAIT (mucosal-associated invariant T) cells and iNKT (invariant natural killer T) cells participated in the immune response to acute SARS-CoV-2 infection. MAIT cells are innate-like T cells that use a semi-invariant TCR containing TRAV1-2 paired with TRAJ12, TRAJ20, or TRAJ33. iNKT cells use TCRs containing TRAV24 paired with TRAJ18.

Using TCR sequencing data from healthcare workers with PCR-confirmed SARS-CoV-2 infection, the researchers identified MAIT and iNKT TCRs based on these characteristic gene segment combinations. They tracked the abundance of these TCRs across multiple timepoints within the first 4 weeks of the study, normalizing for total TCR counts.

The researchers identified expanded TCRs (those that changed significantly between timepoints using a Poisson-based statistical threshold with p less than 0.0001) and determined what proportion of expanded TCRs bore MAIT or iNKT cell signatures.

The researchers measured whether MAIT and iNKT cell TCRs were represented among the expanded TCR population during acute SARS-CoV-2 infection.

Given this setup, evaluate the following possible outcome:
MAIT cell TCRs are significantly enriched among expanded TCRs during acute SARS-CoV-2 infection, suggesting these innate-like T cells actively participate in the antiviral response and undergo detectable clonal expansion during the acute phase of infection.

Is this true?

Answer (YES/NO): NO